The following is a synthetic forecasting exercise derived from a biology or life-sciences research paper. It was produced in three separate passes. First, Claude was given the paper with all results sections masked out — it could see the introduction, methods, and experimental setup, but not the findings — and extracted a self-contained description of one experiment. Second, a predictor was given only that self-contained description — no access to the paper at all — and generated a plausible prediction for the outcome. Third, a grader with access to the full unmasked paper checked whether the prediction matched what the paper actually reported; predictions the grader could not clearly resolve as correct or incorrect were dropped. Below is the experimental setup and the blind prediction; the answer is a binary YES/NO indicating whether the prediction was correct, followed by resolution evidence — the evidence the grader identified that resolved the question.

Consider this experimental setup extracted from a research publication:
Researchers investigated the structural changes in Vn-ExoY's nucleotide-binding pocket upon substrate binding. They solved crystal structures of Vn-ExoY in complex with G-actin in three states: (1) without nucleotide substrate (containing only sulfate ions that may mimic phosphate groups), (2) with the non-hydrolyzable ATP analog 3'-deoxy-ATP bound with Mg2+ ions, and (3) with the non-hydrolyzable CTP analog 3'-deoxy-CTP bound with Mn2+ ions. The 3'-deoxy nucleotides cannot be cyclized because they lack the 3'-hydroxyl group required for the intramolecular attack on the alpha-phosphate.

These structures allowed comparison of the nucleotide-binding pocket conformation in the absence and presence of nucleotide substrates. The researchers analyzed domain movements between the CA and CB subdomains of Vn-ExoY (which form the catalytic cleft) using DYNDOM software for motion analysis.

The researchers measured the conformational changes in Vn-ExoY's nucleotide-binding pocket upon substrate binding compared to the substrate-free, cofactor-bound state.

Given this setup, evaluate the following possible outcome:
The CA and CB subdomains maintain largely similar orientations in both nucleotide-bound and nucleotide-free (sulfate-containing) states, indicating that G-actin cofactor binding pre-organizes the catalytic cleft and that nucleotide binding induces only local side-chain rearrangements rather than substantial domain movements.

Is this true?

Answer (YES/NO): NO